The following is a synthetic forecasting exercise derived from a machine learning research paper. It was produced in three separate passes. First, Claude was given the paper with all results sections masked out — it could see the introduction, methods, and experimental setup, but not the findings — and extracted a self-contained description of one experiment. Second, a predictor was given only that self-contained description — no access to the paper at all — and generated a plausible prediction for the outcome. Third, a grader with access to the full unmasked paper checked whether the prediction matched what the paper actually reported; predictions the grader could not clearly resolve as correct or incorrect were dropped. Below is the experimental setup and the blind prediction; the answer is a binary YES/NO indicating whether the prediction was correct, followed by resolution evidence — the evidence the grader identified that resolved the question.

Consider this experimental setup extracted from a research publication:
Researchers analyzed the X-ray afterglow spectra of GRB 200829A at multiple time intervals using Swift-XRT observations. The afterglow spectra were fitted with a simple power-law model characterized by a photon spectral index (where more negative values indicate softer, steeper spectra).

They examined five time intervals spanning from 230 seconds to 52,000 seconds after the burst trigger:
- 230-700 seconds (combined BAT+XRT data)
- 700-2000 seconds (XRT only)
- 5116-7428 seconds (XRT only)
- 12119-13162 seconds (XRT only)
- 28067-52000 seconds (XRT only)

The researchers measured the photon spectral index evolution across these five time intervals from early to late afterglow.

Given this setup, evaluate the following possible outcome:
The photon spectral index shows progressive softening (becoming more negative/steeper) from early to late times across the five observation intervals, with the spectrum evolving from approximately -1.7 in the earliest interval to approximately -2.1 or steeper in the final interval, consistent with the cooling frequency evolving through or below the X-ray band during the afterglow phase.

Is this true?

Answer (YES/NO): NO